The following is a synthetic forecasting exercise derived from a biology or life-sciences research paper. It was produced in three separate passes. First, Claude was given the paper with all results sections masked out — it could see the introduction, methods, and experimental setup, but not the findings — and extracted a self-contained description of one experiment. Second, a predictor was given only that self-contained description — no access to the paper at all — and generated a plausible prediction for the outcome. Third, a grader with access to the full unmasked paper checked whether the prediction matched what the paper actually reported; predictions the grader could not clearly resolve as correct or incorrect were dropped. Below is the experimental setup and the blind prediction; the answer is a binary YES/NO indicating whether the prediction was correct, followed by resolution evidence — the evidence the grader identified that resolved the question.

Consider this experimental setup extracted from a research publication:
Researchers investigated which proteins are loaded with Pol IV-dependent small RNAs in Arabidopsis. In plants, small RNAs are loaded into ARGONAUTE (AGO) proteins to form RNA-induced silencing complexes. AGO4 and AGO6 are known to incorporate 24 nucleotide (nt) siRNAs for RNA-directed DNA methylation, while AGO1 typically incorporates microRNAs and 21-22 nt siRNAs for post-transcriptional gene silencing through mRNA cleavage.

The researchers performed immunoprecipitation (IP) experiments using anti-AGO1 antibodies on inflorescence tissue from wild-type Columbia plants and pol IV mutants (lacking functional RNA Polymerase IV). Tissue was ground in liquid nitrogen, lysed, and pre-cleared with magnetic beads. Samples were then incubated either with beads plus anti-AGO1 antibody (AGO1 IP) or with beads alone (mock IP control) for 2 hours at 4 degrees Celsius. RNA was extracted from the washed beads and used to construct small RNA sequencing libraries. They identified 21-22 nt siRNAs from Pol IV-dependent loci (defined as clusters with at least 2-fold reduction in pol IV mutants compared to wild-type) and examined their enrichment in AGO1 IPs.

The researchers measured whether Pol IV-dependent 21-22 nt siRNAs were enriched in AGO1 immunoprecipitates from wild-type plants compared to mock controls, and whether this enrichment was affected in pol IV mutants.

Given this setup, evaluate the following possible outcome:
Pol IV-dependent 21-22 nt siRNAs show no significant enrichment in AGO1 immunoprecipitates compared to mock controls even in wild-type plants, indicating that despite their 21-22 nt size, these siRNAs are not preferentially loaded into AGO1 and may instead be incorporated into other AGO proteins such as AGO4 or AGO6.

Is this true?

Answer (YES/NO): NO